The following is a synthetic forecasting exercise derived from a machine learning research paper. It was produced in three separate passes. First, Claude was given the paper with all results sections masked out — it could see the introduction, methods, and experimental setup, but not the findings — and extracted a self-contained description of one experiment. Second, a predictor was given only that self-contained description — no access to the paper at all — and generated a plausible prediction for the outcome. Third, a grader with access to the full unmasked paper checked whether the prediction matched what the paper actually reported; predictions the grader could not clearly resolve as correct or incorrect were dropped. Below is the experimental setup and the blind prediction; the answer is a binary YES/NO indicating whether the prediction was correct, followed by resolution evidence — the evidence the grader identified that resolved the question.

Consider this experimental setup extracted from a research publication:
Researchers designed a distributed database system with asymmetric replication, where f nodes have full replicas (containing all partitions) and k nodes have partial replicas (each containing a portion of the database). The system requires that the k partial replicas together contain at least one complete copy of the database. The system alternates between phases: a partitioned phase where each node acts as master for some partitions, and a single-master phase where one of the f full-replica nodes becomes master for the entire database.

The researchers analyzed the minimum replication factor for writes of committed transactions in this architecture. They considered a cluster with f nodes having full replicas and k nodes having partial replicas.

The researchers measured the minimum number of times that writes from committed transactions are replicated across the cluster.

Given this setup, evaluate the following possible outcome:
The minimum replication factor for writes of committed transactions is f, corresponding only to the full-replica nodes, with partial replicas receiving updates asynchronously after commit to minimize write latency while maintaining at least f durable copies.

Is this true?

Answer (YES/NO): NO